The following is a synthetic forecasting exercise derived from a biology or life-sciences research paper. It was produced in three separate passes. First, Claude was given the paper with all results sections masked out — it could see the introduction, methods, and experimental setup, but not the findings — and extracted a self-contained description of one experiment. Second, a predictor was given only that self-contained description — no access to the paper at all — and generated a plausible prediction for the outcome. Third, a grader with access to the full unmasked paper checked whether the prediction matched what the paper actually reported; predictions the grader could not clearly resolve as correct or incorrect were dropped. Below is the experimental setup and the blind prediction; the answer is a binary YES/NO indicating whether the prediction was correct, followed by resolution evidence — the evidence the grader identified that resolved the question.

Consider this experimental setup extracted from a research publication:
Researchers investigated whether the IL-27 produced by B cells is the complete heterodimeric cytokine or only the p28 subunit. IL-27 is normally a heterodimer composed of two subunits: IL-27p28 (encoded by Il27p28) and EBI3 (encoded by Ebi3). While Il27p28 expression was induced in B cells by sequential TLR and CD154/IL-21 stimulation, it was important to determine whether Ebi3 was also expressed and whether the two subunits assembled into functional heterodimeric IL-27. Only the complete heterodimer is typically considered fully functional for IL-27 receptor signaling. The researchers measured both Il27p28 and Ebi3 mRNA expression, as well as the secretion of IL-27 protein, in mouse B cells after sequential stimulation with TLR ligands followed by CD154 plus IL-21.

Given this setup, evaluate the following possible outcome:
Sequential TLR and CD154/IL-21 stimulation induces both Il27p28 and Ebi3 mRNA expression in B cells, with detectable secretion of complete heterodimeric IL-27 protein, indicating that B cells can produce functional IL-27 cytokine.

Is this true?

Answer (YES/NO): YES